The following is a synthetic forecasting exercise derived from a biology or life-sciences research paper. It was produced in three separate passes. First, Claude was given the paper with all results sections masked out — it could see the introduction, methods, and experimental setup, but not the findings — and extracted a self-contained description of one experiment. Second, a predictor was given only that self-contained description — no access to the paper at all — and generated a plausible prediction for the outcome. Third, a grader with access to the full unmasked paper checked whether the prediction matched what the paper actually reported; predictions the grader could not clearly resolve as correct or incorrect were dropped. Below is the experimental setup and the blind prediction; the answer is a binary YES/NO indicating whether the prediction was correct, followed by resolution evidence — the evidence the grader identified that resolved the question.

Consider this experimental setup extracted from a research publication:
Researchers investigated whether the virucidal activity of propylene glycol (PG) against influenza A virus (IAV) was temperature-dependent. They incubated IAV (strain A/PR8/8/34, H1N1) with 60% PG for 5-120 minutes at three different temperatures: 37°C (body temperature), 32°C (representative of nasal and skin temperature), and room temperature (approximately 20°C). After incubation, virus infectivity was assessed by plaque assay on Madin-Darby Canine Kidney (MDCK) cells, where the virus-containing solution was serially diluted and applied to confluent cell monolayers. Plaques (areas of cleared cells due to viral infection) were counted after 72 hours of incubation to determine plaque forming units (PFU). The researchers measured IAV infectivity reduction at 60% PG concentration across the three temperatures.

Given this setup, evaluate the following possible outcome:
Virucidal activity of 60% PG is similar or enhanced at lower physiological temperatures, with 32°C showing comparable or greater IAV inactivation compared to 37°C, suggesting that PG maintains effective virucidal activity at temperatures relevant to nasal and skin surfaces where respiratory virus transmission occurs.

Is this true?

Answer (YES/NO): NO